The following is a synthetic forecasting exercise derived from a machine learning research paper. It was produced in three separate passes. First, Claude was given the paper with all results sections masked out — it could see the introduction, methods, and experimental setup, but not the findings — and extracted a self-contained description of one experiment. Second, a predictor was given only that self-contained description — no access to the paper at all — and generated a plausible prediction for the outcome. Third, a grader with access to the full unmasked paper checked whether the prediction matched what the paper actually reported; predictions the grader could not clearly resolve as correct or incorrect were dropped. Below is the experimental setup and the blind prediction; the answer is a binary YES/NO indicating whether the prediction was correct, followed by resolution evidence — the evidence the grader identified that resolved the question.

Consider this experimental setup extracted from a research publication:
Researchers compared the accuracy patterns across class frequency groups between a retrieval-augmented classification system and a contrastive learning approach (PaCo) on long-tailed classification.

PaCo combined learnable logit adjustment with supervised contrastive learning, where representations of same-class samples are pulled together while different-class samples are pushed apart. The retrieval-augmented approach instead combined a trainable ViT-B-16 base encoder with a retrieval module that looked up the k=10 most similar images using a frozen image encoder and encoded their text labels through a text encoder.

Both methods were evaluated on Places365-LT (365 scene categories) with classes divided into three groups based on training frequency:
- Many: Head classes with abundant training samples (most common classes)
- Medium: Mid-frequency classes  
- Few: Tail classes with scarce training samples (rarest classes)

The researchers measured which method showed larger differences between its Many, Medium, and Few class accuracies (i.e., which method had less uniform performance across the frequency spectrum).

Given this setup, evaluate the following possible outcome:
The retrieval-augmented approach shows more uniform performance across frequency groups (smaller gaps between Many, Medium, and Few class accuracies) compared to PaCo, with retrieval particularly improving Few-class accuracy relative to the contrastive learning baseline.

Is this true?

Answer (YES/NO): YES